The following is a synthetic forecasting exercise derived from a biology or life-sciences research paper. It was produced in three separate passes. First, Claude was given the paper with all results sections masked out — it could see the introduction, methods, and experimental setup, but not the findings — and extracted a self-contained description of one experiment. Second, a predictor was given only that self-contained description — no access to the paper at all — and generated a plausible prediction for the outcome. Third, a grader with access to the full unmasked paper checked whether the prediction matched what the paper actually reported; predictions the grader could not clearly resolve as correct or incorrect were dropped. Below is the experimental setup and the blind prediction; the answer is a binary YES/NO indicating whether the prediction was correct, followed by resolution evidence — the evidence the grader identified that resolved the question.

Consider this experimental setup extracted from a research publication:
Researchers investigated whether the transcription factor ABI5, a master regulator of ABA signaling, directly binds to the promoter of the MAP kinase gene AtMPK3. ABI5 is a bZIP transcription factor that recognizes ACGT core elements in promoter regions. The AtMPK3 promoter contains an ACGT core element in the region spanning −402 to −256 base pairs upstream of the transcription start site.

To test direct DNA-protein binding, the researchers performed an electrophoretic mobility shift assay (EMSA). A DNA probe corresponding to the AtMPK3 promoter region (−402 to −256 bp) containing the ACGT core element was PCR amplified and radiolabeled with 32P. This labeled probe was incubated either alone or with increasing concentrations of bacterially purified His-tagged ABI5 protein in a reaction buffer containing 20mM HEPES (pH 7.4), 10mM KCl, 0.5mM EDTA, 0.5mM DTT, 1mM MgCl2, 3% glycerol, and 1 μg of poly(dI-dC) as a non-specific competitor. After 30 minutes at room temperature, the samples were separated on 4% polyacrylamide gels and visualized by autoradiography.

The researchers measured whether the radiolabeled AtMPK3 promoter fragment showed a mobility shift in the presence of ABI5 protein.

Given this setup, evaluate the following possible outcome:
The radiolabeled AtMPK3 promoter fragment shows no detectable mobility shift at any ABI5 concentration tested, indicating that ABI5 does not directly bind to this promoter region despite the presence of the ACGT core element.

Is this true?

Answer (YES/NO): NO